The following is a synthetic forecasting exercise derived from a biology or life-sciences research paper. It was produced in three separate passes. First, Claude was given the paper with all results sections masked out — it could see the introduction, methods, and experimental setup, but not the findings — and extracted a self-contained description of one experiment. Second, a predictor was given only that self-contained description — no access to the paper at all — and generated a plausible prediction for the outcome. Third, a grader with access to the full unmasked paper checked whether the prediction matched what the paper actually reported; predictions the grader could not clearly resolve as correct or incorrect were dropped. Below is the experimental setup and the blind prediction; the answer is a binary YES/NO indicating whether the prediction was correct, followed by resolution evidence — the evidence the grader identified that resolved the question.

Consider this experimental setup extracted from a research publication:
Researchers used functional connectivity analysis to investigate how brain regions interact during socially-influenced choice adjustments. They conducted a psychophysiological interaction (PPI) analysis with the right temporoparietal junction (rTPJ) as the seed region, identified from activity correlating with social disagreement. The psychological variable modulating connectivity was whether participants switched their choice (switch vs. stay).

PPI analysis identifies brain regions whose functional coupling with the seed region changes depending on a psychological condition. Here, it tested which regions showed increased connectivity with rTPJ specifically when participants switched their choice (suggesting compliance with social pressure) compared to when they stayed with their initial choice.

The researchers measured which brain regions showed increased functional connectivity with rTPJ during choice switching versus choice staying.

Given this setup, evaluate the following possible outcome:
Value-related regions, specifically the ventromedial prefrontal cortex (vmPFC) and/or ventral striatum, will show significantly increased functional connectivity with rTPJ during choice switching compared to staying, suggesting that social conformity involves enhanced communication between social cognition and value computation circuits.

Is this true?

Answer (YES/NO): NO